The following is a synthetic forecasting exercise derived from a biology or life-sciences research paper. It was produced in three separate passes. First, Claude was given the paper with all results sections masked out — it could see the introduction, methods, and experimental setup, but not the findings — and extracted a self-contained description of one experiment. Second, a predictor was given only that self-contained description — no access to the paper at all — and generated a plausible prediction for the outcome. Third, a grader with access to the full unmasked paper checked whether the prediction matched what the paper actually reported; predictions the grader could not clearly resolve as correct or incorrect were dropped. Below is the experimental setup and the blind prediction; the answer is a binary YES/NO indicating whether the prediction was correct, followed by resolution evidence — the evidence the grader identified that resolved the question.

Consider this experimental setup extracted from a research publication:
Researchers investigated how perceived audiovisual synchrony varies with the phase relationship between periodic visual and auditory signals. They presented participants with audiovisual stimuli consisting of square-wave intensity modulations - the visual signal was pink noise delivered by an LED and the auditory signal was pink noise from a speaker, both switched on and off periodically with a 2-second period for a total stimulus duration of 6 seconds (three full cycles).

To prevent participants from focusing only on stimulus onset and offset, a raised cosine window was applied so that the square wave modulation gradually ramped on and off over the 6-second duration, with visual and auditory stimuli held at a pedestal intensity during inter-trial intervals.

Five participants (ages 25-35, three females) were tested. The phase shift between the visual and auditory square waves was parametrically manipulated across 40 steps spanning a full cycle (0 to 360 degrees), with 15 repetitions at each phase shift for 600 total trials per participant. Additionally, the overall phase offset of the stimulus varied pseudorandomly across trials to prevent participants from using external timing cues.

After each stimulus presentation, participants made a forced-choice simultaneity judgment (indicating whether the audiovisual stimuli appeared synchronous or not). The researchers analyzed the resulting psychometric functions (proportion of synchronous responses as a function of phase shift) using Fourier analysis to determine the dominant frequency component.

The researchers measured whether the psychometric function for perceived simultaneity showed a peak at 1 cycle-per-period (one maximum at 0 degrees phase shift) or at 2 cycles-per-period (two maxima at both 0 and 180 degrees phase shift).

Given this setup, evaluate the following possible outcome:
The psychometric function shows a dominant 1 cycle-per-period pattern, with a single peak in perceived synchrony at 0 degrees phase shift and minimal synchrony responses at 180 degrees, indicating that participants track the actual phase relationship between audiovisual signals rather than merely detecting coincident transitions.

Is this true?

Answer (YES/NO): NO